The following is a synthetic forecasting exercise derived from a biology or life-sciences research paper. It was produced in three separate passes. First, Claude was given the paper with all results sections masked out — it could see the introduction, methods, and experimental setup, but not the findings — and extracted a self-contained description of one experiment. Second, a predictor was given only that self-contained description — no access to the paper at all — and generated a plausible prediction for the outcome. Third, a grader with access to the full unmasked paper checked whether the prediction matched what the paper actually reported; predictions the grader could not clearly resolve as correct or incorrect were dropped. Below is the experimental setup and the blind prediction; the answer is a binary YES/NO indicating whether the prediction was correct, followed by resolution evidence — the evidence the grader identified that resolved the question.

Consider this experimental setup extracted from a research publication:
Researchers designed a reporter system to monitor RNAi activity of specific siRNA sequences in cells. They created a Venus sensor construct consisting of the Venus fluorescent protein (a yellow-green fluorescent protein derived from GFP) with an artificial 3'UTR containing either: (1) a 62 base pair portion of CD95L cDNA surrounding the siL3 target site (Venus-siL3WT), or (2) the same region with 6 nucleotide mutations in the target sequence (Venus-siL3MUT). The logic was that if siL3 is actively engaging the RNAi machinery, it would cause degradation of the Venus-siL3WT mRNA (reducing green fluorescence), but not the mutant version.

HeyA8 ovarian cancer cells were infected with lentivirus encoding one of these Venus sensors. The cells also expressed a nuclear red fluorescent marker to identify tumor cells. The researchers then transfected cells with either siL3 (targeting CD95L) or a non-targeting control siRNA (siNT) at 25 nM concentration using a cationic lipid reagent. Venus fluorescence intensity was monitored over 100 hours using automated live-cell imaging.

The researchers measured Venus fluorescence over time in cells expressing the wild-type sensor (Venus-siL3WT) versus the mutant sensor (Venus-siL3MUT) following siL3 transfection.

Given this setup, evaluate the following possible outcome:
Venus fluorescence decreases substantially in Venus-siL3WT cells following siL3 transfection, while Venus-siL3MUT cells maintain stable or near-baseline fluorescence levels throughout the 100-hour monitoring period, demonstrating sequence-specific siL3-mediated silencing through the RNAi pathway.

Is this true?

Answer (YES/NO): YES